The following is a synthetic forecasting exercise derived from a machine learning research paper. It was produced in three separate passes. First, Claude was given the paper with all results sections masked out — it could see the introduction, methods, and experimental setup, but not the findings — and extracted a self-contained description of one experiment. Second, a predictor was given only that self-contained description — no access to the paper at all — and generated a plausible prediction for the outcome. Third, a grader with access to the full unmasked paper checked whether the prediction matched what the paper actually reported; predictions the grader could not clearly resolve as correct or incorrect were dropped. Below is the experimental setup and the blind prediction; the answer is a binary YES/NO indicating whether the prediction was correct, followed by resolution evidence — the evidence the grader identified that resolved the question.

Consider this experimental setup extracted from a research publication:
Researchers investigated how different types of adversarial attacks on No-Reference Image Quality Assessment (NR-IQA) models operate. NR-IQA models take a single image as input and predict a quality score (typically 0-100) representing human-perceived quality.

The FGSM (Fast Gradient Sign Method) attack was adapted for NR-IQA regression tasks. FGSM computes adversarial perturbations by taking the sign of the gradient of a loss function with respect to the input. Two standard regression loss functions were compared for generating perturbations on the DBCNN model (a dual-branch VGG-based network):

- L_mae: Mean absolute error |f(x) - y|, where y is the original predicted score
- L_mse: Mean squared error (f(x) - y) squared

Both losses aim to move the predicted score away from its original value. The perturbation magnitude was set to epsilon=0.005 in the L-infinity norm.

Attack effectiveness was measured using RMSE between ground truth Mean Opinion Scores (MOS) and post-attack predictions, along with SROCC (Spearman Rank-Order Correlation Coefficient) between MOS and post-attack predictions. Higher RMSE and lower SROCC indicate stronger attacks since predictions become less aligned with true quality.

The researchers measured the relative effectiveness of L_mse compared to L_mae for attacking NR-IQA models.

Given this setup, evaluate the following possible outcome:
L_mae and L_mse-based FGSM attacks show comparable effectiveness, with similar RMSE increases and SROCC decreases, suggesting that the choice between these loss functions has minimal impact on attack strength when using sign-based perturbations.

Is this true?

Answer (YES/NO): NO